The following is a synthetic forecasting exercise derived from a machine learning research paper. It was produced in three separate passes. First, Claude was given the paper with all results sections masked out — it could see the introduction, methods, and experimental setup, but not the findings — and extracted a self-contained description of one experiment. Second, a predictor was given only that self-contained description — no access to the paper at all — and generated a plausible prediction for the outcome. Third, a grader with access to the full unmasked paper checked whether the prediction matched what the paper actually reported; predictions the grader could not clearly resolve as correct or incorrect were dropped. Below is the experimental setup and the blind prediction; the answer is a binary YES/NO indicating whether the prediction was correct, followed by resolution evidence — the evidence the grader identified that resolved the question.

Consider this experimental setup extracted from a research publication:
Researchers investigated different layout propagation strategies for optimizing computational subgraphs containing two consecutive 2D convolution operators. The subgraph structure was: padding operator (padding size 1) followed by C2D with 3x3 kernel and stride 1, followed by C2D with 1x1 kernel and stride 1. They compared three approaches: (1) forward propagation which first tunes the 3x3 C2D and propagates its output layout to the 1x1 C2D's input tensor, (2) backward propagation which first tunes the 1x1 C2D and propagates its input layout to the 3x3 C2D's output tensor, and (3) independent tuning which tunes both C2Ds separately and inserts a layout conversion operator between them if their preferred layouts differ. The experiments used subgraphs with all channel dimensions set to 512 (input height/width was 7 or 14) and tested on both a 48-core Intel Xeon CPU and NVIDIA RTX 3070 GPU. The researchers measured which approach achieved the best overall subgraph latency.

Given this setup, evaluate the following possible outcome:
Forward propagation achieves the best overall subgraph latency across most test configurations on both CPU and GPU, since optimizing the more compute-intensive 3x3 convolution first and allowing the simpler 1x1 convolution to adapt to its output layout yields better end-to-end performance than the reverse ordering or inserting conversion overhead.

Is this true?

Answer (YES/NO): NO